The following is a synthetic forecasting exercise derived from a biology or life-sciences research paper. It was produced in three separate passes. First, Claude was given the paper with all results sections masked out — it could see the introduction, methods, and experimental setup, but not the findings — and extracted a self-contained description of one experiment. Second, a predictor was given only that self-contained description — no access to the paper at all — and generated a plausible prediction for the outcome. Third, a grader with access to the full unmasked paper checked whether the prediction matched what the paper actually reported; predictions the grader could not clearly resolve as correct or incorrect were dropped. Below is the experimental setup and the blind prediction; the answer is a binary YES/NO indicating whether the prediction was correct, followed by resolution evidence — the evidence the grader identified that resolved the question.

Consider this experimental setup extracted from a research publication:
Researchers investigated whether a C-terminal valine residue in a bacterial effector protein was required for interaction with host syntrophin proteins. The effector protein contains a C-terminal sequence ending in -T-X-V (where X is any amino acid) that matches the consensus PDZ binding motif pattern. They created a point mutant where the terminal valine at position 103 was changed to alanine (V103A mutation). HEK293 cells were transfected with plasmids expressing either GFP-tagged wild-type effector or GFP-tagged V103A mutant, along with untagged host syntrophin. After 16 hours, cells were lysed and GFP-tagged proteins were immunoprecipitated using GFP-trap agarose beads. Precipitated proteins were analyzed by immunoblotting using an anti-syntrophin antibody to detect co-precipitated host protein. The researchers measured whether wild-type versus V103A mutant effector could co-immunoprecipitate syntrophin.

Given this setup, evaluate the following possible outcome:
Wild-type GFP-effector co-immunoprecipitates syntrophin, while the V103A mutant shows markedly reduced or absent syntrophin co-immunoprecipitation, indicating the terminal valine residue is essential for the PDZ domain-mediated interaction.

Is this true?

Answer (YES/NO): YES